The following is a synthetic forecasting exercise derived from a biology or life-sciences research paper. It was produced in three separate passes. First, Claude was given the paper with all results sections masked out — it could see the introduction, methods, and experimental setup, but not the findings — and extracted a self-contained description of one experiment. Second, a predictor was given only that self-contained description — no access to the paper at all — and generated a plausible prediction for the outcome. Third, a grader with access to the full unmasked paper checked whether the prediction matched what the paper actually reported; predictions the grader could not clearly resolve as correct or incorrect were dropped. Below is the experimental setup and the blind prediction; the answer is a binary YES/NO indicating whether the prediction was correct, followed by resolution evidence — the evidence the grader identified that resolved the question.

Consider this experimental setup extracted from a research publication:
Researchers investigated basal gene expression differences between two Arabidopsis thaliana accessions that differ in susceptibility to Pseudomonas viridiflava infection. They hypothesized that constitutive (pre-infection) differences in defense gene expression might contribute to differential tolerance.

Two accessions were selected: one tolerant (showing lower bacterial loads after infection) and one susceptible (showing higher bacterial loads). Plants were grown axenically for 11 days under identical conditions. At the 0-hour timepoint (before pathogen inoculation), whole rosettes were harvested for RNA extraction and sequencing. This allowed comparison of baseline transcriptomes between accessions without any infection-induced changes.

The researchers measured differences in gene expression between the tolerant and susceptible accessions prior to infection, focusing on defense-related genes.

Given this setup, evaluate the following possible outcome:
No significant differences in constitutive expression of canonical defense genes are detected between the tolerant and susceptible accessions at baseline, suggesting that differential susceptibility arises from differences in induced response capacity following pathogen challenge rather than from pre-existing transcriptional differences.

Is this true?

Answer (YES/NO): NO